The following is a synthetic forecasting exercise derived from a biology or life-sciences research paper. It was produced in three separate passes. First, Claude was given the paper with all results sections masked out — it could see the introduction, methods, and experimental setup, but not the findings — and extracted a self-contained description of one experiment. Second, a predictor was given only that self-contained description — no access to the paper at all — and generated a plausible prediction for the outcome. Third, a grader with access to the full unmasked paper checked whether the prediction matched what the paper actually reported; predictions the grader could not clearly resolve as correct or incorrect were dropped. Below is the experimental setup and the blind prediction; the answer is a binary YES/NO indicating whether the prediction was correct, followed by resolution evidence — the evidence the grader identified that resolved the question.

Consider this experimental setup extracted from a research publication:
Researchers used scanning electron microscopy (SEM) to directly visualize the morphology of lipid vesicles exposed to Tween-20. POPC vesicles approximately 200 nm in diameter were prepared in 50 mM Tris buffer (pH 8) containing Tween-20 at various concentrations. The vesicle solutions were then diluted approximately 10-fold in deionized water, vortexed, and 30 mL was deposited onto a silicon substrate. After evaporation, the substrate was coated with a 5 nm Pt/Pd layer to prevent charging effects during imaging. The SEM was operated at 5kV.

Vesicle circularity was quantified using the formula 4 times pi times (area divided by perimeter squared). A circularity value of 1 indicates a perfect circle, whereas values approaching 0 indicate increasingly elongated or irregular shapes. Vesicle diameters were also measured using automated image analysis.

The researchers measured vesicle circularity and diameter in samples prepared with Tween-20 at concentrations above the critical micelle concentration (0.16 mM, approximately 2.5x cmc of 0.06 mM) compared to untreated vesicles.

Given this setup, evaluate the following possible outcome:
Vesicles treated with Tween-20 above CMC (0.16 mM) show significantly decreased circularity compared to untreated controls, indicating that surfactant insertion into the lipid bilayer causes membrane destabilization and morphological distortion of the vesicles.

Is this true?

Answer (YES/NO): NO